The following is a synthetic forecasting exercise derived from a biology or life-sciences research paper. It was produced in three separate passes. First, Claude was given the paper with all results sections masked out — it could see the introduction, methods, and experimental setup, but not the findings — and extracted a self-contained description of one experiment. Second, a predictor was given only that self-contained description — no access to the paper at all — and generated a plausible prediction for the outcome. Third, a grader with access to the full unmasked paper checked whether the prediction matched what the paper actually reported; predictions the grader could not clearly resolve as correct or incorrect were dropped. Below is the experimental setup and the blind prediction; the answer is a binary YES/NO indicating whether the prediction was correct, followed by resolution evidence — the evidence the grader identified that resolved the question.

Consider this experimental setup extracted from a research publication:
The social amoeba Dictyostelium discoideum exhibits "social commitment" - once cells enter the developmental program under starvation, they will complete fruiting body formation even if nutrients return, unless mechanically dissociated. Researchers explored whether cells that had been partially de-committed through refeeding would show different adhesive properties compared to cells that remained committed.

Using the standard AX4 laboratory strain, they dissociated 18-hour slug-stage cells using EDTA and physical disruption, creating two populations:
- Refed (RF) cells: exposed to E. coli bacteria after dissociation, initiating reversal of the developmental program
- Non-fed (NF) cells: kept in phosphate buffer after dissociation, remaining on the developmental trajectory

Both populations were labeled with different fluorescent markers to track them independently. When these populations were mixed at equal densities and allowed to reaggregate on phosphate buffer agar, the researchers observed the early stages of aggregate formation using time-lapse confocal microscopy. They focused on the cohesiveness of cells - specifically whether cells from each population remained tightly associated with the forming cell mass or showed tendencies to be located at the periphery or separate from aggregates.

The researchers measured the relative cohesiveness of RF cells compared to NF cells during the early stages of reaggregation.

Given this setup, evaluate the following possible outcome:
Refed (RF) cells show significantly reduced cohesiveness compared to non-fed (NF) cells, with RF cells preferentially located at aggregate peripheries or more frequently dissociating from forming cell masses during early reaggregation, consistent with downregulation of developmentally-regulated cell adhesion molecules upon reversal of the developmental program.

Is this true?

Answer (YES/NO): YES